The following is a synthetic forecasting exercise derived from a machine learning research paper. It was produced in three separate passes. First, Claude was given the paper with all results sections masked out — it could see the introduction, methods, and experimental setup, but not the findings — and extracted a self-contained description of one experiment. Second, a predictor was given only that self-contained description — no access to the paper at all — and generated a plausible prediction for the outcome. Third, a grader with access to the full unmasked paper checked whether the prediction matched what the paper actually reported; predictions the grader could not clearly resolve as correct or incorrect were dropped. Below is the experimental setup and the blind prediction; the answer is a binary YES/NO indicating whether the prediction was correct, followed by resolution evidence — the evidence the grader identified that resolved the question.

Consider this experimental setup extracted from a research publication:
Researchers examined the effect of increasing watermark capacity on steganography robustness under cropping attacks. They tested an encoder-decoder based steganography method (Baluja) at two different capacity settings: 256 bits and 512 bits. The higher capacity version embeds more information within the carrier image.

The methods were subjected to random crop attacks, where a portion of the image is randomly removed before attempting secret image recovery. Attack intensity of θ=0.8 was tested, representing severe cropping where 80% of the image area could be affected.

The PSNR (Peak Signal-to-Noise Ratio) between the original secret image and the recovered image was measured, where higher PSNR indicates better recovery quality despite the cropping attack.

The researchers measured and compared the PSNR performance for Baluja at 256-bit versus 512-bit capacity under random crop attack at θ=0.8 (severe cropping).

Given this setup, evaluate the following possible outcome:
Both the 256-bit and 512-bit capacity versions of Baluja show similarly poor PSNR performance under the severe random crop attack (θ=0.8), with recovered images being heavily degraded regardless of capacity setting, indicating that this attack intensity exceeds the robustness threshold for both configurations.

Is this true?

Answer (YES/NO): YES